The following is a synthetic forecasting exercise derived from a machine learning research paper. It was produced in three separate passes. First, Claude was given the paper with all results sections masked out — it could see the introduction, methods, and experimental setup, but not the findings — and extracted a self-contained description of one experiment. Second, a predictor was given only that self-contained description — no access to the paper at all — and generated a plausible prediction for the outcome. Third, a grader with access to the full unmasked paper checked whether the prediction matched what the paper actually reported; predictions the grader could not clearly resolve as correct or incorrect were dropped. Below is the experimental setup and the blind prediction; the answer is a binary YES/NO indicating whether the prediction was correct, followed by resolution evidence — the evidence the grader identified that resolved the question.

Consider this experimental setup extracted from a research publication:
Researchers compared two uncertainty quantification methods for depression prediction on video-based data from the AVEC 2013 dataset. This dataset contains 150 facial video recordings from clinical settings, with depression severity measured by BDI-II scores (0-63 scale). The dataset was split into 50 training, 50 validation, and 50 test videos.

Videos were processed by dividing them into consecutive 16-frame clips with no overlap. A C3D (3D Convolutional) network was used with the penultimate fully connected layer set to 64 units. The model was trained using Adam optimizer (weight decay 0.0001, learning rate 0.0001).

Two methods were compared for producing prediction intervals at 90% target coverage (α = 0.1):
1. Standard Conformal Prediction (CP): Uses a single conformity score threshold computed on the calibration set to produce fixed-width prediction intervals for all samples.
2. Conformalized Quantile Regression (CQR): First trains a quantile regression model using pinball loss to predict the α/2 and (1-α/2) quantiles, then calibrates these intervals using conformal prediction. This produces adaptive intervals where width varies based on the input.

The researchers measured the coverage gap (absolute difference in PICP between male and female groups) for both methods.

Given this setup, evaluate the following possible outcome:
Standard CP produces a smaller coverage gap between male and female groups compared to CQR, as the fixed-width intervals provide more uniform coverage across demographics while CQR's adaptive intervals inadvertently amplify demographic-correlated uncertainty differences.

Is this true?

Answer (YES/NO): NO